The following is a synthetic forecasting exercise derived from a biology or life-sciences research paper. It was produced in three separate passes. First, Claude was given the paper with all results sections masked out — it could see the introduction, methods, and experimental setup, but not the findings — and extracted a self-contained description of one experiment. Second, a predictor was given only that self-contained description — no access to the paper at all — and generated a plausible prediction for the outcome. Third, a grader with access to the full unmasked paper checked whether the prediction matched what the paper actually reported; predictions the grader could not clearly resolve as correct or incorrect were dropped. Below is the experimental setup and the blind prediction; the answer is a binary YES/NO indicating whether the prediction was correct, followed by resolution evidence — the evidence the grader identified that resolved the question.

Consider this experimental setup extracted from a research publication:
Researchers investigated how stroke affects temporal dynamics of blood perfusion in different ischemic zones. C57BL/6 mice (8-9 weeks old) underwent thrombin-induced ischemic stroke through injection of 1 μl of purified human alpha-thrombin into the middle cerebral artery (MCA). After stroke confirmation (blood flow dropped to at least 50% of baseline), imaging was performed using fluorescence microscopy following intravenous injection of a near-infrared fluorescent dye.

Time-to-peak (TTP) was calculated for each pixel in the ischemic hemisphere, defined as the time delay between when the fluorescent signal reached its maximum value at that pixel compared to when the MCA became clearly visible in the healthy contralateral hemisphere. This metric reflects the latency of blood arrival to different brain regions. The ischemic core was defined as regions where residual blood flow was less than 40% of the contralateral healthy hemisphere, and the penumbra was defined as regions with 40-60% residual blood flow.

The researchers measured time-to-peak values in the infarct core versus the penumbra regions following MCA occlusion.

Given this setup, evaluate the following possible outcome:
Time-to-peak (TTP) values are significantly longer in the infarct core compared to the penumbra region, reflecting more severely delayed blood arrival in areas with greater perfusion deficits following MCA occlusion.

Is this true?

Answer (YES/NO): NO